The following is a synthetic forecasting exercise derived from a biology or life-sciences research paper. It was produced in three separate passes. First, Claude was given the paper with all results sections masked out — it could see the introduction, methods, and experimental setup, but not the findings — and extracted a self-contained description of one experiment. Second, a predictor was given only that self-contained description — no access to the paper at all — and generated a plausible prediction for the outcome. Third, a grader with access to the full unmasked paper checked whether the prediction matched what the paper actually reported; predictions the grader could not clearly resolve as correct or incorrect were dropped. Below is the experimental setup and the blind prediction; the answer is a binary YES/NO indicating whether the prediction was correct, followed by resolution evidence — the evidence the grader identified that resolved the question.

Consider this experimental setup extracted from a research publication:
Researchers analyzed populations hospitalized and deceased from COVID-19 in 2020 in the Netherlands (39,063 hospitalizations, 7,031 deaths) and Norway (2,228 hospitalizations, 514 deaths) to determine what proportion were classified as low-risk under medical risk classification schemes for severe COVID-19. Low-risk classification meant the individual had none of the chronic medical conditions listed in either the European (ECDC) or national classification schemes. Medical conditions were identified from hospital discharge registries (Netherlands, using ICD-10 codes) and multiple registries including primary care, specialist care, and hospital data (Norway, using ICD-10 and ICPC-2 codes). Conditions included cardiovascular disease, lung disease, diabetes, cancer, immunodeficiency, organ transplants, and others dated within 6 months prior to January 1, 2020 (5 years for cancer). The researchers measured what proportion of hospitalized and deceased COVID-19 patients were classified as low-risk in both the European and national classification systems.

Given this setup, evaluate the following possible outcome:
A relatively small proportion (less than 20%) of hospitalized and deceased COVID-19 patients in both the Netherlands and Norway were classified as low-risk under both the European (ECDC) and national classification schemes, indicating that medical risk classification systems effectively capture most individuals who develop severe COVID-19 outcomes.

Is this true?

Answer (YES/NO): NO